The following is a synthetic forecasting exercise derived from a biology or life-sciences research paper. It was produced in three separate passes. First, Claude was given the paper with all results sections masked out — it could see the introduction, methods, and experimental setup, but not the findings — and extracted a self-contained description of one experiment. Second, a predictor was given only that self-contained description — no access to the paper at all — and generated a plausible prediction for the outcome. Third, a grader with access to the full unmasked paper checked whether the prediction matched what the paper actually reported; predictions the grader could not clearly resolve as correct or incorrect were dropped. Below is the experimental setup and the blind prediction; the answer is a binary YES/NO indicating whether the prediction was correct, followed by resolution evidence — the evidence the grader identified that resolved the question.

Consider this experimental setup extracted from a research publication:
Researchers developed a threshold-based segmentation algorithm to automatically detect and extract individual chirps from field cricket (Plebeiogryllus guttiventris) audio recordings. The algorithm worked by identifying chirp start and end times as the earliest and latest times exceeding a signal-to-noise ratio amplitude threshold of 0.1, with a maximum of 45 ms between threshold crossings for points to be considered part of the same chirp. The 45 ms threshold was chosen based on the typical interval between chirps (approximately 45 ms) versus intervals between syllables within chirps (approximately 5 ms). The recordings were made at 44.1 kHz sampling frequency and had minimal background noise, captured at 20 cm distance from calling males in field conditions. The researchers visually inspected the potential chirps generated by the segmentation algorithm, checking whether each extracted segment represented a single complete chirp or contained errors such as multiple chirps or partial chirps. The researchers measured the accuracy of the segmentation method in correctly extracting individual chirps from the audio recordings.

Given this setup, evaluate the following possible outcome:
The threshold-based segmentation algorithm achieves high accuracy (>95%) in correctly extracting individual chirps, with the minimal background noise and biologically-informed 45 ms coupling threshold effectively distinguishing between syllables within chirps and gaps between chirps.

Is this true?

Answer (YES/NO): YES